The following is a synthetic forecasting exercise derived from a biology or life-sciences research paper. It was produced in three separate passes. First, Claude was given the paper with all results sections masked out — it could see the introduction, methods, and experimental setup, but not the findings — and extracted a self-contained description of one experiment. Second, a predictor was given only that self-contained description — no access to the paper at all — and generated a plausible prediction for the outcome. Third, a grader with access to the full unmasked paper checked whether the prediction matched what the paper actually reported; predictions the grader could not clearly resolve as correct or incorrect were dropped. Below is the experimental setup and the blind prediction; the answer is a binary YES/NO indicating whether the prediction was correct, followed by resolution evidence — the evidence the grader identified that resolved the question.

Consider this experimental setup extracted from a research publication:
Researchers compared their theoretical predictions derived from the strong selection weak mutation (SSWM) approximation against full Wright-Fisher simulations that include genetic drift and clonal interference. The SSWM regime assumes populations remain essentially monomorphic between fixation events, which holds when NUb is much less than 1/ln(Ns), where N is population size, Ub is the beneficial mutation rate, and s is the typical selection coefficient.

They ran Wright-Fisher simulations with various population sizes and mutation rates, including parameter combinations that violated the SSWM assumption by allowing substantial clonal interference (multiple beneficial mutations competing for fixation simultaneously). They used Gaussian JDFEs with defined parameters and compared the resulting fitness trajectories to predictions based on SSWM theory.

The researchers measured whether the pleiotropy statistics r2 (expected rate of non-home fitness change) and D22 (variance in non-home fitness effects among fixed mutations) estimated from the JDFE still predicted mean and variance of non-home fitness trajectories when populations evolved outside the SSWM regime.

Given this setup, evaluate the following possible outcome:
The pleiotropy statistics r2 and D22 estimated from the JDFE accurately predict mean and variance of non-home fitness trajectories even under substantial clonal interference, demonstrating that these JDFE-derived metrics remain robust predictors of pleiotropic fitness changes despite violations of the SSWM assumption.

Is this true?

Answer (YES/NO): NO